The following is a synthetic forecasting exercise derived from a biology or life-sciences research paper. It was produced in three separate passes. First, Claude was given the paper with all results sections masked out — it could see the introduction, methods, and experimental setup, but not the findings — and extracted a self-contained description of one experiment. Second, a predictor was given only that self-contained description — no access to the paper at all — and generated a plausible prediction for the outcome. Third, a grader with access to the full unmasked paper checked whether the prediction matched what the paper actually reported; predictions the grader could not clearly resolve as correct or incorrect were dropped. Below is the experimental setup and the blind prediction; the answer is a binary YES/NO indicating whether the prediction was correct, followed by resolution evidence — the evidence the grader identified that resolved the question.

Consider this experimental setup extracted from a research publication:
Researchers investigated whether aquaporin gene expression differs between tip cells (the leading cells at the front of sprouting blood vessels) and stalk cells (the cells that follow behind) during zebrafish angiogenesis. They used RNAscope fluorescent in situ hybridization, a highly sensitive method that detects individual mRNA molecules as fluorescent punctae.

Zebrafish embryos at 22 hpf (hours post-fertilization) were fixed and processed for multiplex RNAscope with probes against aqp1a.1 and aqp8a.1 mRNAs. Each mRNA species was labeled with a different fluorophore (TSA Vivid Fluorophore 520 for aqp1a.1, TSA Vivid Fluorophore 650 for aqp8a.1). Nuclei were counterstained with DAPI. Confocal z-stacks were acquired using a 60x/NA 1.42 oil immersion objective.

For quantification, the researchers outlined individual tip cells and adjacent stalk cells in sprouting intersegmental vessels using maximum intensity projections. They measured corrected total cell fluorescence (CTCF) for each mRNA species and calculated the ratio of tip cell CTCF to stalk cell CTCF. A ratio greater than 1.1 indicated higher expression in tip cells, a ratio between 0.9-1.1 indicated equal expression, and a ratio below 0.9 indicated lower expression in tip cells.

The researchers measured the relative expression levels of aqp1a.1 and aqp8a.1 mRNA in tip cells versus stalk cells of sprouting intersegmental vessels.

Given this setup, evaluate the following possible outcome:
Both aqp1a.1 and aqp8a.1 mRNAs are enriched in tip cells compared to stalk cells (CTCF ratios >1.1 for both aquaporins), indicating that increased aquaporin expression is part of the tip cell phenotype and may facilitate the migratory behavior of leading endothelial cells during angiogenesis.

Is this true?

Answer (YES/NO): NO